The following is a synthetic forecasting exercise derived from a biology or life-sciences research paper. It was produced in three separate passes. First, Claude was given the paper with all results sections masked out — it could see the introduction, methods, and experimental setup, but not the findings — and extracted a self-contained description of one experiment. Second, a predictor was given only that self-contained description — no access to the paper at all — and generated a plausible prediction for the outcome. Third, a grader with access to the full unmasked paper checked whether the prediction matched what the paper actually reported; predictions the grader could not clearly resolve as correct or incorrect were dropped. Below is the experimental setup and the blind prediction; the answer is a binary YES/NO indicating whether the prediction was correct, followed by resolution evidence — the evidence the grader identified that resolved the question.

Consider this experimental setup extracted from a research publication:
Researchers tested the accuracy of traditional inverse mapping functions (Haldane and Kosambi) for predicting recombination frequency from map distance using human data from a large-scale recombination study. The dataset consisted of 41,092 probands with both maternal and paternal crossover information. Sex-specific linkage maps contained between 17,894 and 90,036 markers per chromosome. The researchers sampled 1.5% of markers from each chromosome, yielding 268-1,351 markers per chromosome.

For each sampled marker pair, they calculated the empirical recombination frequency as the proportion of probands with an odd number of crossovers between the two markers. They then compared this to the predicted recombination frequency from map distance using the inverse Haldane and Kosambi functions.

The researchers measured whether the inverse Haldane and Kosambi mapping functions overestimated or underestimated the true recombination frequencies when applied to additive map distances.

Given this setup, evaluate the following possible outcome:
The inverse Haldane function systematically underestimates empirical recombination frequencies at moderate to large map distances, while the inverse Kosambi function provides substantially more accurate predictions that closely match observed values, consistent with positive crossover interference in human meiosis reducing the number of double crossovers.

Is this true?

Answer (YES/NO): NO